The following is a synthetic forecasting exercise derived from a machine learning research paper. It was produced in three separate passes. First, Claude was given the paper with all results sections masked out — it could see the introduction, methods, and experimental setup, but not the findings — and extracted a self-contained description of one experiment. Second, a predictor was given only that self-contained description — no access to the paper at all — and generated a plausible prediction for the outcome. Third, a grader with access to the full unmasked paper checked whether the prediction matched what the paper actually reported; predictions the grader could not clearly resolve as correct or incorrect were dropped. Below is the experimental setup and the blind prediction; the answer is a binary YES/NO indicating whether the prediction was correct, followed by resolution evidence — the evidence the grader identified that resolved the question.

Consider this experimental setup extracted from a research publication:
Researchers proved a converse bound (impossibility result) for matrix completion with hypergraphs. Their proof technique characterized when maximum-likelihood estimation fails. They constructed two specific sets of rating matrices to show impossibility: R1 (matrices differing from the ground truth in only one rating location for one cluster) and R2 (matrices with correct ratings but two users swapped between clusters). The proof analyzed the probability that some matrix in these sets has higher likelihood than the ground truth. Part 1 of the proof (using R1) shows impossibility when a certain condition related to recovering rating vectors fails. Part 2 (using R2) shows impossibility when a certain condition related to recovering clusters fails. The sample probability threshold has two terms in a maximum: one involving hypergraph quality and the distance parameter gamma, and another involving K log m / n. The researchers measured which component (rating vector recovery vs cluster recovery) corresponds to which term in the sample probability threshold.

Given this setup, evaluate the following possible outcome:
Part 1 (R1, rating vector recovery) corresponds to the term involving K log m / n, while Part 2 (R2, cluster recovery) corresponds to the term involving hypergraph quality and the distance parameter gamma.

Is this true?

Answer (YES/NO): YES